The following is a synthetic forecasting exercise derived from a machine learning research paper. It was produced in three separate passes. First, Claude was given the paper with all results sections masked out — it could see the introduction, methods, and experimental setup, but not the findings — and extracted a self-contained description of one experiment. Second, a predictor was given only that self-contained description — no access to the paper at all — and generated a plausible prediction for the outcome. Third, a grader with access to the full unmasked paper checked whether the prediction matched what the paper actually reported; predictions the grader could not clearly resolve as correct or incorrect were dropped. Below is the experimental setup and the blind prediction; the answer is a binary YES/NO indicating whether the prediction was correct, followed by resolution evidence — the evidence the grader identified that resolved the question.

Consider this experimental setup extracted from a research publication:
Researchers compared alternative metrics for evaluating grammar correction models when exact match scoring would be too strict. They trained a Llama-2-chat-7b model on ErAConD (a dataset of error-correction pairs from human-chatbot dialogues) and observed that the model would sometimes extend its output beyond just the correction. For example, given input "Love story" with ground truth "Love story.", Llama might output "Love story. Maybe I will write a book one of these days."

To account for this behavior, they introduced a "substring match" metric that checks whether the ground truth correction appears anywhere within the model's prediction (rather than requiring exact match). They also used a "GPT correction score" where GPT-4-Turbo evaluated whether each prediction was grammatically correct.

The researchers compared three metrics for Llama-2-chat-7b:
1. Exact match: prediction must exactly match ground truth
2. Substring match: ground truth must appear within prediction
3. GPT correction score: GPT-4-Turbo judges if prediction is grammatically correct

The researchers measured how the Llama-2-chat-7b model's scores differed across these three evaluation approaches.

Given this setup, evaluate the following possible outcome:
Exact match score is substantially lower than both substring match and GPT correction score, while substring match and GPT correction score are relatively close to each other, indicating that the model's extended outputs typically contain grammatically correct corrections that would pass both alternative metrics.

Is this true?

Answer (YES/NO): YES